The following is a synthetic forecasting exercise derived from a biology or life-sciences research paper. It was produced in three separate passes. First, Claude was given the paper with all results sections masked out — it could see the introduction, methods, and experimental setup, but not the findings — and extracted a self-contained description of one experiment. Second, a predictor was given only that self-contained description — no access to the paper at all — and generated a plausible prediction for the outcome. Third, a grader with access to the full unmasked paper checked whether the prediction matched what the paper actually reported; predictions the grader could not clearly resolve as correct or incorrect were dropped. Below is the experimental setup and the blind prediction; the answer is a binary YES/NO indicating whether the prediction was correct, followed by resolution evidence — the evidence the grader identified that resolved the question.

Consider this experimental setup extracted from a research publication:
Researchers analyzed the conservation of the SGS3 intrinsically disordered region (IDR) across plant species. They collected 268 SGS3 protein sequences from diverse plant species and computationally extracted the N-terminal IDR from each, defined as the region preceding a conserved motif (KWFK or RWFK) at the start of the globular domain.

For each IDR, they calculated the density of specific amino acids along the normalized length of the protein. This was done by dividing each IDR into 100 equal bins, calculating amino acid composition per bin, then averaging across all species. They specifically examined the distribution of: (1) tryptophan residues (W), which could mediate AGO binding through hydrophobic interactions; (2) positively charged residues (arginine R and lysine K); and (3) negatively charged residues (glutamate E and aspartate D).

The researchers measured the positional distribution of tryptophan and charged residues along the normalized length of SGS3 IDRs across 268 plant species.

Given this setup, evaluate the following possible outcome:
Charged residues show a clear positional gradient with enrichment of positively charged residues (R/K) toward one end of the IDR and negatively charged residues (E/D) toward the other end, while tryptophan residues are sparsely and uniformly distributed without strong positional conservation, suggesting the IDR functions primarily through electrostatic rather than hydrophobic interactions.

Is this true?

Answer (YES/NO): NO